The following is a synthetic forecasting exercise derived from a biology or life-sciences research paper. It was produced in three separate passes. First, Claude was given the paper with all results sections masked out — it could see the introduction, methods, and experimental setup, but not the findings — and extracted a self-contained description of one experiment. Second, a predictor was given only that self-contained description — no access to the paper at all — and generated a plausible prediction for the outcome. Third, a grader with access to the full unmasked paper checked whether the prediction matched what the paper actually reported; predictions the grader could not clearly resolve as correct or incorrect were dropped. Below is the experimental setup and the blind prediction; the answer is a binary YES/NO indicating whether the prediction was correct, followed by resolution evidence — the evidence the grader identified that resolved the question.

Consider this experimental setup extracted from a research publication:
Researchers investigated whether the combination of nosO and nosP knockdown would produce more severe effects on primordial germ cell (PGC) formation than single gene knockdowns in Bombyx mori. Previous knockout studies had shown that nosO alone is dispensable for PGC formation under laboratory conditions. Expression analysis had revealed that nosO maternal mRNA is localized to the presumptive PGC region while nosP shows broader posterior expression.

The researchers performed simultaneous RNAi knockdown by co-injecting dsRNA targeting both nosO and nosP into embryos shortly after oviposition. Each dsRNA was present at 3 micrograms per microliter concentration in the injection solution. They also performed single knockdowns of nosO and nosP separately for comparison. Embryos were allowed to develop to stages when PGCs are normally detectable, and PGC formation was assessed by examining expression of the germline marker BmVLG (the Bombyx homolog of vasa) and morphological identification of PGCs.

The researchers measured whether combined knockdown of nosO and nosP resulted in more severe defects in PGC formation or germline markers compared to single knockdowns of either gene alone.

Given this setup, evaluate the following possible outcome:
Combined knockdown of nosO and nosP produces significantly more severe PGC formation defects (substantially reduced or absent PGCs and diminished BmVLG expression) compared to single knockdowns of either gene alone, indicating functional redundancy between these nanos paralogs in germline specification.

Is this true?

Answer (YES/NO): YES